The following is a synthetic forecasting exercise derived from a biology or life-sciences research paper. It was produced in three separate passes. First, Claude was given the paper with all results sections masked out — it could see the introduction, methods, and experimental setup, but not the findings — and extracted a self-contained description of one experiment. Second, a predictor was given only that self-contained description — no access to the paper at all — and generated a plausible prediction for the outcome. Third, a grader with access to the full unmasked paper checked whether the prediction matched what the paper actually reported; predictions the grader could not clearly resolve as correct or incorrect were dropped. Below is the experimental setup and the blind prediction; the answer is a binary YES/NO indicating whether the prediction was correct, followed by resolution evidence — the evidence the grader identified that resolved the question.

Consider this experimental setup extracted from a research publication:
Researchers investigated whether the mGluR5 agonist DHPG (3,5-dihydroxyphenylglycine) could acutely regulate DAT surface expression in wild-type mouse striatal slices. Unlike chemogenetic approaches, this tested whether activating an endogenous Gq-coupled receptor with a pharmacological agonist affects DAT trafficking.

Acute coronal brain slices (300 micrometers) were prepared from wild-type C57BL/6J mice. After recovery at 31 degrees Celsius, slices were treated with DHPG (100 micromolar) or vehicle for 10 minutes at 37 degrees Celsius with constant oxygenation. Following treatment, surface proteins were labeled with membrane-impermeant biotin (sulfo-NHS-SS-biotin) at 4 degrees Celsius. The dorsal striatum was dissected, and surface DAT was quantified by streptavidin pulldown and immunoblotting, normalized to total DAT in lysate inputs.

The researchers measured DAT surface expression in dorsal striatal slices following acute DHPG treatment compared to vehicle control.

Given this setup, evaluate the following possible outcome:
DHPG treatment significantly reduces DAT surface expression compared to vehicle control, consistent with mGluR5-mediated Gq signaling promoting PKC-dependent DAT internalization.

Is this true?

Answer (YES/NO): NO